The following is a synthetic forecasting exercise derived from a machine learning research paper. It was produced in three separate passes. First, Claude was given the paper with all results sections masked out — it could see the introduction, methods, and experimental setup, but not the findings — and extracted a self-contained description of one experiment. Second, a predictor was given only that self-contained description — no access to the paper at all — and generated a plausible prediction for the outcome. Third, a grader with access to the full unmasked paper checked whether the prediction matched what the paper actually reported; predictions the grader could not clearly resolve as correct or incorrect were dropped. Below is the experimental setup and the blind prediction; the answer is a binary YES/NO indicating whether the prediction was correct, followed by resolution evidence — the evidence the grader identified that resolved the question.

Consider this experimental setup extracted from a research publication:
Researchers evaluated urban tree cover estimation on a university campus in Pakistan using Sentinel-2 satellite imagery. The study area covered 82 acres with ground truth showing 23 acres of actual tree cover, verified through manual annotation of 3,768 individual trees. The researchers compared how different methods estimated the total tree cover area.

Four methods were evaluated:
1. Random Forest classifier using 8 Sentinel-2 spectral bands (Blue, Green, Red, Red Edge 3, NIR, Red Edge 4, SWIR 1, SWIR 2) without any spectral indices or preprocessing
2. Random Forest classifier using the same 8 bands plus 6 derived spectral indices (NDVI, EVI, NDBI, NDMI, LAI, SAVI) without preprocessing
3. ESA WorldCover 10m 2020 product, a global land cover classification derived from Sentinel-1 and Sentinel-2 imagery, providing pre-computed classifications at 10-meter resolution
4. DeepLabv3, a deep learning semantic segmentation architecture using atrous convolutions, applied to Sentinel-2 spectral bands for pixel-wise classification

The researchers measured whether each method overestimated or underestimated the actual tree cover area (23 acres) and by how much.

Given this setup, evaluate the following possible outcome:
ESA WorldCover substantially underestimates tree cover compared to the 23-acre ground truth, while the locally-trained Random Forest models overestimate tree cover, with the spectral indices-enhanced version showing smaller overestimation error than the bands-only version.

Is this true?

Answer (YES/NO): YES